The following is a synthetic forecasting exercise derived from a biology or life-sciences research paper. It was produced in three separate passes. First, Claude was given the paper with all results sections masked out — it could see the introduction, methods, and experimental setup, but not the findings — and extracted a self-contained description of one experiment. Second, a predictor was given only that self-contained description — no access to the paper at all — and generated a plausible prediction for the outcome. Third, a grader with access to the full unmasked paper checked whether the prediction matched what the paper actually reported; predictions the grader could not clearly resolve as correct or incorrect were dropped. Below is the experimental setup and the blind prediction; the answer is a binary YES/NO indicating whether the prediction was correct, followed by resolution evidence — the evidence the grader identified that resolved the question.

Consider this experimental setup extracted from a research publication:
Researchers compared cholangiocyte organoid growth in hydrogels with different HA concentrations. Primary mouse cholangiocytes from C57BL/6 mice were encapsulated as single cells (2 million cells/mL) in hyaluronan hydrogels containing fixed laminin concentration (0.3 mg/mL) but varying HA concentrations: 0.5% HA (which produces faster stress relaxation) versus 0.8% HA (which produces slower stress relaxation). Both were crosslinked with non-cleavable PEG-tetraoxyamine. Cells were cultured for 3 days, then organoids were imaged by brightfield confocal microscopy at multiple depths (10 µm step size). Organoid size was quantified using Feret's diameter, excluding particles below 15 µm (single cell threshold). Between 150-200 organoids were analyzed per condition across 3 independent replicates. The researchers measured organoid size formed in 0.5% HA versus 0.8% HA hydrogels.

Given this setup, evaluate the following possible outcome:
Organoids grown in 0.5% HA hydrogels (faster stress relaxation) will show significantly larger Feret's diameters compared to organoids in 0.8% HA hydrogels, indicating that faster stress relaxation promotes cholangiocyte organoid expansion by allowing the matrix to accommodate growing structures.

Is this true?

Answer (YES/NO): YES